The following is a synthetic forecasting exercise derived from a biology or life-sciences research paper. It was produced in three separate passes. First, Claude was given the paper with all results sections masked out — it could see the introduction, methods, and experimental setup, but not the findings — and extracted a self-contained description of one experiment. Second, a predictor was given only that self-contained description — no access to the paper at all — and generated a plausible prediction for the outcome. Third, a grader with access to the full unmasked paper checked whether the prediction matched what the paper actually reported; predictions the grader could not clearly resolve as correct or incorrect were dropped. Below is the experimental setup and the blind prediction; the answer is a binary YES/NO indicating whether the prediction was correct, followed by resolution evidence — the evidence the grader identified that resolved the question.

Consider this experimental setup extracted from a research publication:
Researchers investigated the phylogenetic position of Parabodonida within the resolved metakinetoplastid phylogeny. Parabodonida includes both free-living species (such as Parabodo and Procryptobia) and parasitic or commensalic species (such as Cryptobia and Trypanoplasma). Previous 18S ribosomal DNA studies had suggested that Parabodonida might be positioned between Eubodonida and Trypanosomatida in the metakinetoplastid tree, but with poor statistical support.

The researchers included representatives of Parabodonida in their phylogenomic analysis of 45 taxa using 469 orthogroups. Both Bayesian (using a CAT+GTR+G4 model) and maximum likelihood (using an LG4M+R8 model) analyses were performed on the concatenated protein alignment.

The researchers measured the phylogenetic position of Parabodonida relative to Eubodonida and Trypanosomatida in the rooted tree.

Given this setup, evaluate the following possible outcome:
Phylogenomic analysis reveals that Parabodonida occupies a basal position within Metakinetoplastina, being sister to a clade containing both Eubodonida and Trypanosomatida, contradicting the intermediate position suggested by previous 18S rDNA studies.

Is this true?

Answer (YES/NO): NO